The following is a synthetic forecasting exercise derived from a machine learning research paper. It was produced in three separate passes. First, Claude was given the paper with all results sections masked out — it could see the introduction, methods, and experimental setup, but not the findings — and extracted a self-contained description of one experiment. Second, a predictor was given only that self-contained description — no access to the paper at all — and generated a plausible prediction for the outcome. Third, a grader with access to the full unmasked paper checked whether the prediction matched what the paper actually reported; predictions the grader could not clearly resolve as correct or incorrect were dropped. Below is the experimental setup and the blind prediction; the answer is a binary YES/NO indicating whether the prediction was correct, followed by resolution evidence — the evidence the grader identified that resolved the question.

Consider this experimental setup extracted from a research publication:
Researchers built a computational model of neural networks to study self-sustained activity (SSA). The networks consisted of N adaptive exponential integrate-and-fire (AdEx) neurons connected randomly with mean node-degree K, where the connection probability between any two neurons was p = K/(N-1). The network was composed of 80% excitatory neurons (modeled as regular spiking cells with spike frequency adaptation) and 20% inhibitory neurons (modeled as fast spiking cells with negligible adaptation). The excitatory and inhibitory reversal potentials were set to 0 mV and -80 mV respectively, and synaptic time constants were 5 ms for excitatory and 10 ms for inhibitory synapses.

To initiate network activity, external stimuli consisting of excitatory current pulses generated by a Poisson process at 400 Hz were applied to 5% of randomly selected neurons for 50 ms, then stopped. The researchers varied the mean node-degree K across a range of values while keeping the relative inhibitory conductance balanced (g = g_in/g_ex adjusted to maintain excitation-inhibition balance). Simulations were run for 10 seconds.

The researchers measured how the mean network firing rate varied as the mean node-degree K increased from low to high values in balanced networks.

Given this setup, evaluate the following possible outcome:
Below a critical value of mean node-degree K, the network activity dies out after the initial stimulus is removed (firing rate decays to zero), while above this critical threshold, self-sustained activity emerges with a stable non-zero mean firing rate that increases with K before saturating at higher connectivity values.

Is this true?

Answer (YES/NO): NO